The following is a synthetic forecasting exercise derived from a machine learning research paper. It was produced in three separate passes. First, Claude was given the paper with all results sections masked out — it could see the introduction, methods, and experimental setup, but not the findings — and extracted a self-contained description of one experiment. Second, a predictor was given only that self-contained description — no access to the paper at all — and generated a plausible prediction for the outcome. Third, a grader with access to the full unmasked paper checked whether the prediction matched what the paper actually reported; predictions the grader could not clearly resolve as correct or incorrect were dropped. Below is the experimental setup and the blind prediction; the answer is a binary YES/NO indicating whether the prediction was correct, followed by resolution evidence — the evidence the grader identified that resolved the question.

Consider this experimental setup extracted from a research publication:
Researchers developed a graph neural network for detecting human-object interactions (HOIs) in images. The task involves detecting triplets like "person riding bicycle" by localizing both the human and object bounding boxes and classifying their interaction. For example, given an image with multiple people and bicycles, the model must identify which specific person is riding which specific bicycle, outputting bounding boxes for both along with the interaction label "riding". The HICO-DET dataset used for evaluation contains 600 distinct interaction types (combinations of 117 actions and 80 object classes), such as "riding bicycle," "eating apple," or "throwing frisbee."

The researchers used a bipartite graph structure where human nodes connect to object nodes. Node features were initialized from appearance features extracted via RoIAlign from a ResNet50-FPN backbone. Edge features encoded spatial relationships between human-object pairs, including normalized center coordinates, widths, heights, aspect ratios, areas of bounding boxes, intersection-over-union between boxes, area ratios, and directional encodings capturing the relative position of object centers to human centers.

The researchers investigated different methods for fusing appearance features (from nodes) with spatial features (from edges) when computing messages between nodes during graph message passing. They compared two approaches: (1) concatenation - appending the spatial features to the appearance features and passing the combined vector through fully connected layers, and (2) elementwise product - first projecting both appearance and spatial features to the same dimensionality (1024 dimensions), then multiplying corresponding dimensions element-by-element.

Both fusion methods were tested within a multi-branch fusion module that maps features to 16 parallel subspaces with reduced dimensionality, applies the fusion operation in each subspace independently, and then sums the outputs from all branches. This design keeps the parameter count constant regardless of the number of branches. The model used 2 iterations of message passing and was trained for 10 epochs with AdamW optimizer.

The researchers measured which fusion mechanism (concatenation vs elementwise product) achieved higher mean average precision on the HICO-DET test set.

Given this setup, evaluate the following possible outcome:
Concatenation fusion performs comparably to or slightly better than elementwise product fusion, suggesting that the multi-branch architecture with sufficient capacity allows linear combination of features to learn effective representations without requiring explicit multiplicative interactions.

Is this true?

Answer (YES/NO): YES